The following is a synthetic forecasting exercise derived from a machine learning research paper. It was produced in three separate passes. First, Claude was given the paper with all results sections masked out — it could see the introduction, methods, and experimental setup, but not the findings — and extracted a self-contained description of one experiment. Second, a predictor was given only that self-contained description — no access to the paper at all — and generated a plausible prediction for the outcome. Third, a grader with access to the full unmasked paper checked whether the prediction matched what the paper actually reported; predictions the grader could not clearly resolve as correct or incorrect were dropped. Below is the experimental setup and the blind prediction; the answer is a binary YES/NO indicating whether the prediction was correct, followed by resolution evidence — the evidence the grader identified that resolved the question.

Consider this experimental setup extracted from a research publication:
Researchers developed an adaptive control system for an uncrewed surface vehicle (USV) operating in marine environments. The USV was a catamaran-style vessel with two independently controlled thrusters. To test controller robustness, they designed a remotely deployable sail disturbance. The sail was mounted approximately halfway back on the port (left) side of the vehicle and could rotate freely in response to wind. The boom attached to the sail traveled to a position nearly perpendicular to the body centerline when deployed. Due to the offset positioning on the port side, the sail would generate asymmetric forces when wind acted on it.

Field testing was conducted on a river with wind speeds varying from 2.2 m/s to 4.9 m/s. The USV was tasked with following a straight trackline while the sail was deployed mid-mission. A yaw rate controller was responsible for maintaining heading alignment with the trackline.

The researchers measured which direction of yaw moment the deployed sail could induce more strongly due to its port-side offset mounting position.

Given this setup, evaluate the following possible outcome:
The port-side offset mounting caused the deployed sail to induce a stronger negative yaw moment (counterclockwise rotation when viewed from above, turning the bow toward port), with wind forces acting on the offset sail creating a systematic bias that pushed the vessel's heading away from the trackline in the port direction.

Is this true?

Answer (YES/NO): NO